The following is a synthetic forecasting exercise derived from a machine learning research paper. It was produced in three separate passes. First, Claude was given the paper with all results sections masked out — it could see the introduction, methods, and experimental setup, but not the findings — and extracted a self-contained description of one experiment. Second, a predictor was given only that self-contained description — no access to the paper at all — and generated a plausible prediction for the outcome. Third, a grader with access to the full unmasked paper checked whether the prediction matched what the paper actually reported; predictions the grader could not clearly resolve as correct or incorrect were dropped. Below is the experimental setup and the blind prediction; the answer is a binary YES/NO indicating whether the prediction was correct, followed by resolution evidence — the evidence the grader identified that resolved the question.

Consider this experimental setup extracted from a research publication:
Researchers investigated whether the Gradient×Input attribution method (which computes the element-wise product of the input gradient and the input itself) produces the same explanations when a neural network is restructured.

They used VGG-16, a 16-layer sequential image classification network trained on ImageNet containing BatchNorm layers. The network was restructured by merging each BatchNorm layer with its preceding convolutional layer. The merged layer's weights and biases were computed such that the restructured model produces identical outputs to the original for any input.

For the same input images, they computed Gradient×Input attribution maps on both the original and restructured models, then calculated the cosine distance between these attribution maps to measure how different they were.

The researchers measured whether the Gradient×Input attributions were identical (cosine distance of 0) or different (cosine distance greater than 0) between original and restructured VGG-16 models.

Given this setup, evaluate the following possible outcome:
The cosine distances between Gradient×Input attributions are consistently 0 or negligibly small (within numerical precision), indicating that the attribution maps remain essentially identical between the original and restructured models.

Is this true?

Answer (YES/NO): YES